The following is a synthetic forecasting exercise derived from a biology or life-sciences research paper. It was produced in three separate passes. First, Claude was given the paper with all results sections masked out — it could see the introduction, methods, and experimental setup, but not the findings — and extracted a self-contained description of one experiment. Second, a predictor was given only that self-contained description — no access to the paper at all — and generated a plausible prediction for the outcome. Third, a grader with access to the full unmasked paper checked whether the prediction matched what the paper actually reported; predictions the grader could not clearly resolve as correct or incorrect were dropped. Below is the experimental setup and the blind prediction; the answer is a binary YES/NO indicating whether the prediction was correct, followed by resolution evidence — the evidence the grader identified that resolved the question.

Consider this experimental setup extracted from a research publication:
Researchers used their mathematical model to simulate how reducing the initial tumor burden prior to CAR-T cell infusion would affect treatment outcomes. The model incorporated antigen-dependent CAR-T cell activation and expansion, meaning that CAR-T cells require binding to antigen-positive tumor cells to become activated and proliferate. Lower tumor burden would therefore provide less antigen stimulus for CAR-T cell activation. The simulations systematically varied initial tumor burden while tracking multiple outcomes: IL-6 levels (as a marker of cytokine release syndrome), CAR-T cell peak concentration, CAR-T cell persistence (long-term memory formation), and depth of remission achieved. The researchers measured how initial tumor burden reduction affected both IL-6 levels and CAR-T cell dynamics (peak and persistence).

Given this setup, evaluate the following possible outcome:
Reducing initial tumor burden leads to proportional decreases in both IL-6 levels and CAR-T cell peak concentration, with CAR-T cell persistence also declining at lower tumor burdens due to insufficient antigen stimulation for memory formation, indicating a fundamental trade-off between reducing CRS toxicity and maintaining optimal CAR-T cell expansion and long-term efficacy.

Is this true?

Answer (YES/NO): NO